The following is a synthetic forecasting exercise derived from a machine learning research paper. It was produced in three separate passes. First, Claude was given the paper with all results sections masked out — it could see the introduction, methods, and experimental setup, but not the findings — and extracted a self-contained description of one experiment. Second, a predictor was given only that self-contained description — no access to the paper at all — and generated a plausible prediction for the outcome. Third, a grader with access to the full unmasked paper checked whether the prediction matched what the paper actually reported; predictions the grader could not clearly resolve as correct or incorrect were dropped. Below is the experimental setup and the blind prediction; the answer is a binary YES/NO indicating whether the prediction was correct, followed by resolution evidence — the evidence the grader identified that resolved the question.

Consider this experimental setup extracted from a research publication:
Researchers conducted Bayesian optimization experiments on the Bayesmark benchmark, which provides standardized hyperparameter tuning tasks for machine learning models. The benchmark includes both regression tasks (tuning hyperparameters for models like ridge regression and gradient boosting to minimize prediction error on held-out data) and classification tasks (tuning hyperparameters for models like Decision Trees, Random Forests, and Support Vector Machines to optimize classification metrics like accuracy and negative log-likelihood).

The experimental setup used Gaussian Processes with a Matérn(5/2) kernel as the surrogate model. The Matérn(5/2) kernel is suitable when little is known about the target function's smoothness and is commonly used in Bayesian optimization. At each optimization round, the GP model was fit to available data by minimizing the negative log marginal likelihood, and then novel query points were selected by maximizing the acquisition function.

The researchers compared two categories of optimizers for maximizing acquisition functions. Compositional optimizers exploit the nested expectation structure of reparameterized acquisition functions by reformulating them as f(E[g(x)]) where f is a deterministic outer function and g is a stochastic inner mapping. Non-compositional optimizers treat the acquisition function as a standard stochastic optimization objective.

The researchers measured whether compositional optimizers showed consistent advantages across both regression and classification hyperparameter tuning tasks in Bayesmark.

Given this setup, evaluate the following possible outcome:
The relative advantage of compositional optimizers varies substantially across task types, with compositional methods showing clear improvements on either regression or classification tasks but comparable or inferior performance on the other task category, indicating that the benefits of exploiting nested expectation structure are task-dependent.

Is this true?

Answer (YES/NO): NO